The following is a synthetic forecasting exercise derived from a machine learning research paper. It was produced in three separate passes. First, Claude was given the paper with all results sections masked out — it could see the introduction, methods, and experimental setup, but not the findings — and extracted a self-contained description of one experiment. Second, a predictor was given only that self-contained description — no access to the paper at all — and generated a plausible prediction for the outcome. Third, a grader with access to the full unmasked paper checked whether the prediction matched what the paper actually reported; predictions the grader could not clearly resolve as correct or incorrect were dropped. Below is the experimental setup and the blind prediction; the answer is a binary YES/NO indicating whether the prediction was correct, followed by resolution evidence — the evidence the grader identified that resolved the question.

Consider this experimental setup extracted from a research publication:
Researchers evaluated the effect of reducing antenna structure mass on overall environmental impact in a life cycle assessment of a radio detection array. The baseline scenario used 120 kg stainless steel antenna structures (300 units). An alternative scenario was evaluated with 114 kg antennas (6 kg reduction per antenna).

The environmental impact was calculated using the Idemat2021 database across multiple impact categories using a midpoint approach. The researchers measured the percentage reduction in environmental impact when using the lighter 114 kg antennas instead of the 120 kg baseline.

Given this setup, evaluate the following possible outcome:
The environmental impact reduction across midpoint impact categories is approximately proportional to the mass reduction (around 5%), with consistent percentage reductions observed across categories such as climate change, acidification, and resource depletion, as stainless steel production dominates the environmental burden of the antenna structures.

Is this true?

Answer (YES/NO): NO